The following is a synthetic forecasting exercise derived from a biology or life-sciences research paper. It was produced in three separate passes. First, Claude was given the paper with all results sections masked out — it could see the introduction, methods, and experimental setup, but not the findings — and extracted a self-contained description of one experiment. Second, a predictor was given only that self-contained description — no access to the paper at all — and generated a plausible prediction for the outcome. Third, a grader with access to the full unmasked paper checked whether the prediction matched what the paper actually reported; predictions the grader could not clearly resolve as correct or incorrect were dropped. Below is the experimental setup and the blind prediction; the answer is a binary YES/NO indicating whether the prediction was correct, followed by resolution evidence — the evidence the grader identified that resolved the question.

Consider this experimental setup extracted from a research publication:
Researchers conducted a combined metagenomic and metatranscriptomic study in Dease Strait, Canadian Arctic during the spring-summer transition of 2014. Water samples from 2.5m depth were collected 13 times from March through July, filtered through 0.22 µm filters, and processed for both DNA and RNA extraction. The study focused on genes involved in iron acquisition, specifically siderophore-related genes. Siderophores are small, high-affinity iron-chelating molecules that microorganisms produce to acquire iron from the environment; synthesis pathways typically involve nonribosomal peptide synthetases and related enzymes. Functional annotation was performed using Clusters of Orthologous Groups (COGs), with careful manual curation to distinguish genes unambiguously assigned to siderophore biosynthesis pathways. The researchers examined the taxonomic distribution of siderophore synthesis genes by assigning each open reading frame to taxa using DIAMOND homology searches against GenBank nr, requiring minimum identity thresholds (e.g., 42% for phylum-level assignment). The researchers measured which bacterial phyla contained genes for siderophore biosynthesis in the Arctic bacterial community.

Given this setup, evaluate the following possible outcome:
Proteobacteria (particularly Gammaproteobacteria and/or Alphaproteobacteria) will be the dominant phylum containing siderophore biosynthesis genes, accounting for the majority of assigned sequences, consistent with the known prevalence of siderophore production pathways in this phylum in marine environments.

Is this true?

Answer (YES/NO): YES